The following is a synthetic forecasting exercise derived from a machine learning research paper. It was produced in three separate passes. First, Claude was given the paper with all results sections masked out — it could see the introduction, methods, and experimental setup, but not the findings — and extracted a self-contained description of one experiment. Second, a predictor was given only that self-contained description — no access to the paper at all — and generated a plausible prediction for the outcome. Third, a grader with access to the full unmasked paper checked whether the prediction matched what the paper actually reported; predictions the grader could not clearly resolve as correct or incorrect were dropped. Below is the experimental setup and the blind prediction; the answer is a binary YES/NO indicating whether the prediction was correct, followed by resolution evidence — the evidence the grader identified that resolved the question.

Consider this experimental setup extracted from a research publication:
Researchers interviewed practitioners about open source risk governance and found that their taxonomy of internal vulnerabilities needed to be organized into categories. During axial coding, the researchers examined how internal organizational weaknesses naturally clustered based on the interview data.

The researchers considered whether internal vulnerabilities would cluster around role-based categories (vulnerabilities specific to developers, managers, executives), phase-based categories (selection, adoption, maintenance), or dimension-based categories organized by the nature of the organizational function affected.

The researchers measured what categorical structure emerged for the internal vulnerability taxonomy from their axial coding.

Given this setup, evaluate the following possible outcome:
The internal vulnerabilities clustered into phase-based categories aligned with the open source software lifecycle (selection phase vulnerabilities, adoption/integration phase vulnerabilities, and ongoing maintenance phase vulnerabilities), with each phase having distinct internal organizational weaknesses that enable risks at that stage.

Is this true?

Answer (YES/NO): NO